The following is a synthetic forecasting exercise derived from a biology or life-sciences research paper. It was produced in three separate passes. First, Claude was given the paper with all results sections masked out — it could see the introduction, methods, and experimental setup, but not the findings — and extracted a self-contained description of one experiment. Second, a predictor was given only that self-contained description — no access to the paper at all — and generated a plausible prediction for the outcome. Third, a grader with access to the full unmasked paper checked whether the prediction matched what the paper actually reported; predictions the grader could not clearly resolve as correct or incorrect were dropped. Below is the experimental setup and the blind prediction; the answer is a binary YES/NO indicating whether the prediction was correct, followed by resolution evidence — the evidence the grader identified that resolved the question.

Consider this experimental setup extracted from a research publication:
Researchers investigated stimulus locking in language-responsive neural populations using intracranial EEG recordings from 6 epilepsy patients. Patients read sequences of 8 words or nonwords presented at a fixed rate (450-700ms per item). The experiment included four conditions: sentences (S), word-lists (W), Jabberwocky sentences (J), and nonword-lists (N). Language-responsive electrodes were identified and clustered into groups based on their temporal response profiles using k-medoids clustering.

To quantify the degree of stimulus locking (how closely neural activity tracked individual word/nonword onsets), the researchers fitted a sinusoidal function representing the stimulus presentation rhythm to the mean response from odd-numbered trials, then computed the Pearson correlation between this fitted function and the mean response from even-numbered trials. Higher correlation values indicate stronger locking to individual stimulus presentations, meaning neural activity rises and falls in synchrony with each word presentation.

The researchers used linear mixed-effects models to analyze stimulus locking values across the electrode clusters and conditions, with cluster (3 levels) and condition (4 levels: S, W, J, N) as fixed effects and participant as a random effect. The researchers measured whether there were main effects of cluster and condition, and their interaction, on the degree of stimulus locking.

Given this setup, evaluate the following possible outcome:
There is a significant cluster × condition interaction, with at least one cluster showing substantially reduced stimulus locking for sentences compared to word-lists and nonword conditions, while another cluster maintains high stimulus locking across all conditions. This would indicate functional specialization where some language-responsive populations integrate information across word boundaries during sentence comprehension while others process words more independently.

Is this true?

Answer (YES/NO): NO